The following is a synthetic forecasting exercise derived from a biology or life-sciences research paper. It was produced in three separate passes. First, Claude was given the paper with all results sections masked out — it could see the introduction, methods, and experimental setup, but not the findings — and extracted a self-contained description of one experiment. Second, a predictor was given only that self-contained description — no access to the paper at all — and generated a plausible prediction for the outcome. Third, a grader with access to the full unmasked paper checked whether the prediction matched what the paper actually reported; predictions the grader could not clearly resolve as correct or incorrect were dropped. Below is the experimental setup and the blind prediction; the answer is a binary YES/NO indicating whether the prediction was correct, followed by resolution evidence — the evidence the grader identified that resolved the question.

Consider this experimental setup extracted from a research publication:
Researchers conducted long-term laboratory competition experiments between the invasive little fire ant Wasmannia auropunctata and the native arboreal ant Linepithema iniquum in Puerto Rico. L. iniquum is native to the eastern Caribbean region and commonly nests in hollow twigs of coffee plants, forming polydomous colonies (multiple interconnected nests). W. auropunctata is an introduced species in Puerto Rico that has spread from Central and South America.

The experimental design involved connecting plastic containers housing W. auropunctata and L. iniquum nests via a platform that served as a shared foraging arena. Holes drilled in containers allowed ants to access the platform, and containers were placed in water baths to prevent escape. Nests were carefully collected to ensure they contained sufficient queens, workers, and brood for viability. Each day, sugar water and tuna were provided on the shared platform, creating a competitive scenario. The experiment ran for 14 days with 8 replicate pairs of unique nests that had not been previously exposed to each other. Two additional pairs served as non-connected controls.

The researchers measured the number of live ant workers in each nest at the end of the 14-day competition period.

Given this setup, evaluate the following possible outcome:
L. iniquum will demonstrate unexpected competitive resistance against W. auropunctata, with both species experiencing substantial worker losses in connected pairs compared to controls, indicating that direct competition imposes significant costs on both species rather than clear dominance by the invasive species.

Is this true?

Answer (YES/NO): NO